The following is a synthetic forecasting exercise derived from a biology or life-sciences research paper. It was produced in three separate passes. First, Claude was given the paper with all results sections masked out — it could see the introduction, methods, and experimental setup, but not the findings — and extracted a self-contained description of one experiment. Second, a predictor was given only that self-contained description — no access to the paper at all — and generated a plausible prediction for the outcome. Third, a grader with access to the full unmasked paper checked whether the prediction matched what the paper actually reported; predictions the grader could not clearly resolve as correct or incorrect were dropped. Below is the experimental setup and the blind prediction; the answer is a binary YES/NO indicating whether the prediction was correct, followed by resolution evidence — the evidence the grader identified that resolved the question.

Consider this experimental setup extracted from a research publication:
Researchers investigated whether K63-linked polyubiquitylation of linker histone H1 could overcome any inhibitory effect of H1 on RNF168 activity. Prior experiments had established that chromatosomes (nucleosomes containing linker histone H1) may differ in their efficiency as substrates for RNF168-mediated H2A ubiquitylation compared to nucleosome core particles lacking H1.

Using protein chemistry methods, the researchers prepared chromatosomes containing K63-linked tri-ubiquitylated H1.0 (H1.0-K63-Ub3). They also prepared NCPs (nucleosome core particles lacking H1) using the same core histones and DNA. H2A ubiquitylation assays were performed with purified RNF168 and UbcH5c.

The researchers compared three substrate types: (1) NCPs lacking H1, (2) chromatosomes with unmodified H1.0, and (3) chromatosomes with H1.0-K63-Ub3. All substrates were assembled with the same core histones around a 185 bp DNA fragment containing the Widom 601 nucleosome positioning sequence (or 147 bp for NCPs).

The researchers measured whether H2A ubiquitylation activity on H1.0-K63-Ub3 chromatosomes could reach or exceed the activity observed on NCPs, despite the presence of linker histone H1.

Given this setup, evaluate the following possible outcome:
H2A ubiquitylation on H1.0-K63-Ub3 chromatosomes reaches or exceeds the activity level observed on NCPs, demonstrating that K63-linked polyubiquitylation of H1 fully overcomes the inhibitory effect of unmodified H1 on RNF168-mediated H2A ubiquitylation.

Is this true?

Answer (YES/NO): NO